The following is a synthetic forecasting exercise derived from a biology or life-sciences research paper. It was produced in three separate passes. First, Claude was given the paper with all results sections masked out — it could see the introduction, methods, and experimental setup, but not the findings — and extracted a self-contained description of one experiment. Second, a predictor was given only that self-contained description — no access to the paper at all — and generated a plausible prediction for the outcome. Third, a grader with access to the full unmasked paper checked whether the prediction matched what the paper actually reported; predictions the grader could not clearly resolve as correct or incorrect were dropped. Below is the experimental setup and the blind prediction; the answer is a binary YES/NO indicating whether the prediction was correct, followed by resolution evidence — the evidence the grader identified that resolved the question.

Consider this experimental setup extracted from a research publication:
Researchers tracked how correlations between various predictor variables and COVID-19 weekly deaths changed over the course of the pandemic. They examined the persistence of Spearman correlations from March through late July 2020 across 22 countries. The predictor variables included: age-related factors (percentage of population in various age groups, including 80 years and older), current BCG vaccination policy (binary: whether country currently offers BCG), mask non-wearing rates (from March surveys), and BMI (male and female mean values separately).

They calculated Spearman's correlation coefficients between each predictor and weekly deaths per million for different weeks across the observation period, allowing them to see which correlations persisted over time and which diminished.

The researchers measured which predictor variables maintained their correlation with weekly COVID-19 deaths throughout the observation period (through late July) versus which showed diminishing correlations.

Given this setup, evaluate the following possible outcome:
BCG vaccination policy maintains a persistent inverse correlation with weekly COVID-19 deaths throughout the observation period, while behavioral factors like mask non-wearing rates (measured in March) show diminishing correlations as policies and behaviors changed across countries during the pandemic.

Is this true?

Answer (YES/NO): NO